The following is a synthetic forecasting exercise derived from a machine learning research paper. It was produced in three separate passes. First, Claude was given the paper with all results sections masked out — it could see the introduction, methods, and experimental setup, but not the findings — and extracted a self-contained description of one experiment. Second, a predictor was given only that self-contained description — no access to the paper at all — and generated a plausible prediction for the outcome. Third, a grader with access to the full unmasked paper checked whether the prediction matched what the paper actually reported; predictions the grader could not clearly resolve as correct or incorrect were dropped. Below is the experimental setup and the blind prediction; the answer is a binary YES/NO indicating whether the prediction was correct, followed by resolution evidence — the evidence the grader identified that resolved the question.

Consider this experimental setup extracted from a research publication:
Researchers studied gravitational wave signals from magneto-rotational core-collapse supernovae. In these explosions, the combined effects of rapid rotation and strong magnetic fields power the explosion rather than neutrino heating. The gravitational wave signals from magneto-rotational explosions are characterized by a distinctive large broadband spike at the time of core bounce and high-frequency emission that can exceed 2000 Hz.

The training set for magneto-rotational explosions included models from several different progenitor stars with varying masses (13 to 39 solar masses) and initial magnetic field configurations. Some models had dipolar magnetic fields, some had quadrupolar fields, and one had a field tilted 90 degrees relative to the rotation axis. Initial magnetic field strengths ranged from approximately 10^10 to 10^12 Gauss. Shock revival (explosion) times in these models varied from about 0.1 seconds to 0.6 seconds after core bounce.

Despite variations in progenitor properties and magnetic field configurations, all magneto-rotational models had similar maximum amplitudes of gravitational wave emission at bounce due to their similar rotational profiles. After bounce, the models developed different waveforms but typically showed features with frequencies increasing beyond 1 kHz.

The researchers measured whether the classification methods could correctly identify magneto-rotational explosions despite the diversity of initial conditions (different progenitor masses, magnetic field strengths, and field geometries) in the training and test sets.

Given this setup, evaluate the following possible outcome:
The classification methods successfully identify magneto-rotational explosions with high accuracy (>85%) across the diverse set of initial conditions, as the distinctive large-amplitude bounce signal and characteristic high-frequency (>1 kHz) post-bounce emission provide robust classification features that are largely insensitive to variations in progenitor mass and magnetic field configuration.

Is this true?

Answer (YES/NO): NO